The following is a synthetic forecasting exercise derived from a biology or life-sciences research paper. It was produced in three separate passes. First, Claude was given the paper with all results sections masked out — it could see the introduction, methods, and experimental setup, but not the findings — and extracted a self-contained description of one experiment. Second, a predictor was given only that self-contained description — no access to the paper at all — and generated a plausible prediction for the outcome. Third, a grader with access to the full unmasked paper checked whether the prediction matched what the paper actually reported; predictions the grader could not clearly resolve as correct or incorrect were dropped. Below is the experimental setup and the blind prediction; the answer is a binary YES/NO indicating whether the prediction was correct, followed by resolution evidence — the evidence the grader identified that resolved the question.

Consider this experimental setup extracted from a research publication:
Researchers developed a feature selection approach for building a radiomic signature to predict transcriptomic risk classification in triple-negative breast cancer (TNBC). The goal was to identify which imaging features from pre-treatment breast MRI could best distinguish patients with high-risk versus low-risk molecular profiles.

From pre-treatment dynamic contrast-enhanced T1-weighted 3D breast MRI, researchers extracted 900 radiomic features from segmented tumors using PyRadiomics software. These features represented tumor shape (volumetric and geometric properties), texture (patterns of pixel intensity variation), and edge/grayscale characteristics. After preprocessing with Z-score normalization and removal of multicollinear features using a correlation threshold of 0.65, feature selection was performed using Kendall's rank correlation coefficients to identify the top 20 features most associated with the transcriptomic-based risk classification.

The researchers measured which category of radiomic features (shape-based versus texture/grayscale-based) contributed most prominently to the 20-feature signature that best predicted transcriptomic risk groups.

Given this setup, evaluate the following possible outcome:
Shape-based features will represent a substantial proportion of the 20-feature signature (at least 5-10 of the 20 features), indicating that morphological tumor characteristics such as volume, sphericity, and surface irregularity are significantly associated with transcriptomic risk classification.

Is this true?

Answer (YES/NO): NO